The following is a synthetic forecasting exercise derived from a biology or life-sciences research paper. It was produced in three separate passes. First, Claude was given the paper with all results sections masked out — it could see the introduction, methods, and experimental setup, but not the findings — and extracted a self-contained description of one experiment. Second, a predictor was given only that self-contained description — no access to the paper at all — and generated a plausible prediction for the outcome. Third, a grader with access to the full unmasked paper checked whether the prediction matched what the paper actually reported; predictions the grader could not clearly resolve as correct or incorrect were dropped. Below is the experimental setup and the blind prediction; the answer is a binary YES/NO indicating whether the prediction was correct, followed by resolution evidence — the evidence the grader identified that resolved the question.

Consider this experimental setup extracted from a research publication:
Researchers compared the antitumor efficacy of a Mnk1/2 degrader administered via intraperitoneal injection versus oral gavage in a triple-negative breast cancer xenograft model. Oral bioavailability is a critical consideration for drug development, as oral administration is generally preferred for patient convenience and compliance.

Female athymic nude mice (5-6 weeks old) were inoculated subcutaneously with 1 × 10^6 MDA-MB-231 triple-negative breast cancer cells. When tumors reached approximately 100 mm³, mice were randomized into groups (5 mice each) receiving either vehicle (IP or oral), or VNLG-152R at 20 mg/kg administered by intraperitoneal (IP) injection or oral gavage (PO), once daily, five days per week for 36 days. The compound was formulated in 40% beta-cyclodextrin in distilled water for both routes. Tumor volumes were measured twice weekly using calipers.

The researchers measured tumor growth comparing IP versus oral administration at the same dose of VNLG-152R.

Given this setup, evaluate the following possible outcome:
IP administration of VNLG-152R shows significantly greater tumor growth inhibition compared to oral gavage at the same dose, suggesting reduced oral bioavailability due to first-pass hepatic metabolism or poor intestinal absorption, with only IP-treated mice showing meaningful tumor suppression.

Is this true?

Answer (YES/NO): NO